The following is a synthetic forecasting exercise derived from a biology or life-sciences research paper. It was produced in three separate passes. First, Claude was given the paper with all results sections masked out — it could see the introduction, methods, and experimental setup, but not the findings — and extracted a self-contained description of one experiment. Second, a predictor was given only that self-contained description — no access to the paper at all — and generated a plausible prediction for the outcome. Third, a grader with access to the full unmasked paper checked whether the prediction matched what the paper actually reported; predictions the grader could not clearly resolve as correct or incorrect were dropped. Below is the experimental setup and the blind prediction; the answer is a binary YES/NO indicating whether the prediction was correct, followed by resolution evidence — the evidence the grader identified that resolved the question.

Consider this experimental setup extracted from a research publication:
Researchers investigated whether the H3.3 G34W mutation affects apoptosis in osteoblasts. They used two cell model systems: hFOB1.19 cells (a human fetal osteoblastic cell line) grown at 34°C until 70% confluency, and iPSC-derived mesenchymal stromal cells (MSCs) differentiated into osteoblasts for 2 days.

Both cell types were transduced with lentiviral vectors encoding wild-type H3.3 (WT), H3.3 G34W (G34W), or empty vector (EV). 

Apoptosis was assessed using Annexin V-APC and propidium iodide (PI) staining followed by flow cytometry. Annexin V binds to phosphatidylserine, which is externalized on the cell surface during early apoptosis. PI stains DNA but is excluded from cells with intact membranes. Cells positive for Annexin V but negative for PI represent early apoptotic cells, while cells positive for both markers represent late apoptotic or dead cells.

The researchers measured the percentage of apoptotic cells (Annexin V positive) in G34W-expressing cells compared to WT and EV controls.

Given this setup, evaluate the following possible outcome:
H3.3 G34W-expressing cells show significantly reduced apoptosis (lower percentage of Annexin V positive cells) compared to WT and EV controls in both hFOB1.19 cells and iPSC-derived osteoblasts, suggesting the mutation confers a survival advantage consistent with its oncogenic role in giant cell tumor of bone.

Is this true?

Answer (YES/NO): NO